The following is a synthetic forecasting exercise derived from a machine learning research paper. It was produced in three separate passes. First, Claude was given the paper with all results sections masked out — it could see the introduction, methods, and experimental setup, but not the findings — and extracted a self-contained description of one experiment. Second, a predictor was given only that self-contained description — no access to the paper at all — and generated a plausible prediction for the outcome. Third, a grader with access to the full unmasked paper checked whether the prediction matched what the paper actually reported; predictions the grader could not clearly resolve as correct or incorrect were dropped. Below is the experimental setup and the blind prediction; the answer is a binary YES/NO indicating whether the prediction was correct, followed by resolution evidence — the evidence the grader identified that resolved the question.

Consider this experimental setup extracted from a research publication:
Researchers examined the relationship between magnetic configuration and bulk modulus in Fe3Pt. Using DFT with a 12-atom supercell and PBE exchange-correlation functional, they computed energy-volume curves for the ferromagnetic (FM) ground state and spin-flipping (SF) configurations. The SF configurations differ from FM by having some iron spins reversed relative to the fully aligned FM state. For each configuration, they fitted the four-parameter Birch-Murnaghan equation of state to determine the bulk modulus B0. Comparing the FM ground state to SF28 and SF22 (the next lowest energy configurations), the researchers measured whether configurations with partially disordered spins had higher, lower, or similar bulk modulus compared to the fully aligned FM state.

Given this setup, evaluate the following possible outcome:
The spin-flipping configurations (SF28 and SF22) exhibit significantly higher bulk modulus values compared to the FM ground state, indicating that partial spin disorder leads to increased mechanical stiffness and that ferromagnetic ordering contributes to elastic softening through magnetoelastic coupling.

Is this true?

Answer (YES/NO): NO